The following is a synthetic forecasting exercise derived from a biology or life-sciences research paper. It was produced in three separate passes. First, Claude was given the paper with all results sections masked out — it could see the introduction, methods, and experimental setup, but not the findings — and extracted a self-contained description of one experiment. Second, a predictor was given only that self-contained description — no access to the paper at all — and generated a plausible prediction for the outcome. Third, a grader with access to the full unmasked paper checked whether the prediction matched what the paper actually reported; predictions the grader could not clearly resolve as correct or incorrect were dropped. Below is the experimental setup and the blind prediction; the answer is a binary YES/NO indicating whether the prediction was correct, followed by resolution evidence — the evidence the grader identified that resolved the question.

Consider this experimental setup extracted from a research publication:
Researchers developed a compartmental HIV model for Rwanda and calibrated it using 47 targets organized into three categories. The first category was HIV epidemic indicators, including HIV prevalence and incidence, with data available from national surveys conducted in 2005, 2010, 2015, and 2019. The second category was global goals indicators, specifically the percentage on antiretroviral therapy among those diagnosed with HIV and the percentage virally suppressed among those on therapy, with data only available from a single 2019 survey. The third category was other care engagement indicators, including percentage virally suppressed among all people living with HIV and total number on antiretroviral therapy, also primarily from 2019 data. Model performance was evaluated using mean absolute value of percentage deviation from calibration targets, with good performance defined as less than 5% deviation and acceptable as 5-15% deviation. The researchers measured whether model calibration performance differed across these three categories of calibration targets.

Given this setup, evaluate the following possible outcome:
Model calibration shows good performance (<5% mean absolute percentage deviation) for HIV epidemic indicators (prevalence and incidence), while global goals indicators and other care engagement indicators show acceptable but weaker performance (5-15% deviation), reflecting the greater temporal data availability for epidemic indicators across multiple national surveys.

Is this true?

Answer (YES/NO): NO